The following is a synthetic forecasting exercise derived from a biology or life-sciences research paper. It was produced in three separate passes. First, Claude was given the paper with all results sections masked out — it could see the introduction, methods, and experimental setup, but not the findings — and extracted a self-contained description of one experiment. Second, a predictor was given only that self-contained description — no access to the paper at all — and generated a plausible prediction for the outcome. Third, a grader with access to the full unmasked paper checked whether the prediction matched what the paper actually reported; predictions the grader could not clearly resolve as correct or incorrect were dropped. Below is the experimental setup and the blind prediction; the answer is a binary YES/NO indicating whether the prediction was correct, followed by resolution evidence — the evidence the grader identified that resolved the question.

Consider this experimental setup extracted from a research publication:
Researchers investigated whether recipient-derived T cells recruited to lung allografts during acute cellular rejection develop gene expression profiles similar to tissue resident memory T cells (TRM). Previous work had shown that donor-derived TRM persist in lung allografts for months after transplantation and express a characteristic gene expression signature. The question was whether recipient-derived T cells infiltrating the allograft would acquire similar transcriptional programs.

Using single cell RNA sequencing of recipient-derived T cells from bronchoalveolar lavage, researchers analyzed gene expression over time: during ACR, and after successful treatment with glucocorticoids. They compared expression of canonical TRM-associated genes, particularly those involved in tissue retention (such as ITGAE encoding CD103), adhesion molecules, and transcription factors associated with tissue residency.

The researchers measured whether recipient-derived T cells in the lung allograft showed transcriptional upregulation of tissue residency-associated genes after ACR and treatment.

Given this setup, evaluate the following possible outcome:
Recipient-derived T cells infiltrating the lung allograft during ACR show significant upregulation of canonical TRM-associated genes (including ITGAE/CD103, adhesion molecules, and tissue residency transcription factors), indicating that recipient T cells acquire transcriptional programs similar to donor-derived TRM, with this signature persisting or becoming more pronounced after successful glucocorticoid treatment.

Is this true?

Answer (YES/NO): YES